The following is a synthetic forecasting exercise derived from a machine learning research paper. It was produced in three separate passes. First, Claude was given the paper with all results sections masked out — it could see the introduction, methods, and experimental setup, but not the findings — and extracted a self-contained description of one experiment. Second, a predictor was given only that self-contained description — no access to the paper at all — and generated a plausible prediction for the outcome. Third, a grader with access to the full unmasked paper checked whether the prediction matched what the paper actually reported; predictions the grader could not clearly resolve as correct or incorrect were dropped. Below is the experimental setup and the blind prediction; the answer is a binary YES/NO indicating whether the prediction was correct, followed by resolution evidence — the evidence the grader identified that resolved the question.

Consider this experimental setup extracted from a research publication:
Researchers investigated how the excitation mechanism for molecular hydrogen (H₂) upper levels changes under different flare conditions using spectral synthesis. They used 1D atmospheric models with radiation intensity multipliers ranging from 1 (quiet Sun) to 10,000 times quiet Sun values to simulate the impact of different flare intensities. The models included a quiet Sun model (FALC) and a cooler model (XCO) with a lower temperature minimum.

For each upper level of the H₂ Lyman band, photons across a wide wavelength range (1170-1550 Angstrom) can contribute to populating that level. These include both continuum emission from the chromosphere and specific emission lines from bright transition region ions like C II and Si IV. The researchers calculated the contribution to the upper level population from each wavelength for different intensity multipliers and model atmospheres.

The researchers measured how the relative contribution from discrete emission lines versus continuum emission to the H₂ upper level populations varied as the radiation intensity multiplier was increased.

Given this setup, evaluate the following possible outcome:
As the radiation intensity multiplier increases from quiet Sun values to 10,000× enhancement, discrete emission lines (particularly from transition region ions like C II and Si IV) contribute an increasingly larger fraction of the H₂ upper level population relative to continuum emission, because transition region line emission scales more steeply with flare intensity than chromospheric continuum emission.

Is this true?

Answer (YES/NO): YES